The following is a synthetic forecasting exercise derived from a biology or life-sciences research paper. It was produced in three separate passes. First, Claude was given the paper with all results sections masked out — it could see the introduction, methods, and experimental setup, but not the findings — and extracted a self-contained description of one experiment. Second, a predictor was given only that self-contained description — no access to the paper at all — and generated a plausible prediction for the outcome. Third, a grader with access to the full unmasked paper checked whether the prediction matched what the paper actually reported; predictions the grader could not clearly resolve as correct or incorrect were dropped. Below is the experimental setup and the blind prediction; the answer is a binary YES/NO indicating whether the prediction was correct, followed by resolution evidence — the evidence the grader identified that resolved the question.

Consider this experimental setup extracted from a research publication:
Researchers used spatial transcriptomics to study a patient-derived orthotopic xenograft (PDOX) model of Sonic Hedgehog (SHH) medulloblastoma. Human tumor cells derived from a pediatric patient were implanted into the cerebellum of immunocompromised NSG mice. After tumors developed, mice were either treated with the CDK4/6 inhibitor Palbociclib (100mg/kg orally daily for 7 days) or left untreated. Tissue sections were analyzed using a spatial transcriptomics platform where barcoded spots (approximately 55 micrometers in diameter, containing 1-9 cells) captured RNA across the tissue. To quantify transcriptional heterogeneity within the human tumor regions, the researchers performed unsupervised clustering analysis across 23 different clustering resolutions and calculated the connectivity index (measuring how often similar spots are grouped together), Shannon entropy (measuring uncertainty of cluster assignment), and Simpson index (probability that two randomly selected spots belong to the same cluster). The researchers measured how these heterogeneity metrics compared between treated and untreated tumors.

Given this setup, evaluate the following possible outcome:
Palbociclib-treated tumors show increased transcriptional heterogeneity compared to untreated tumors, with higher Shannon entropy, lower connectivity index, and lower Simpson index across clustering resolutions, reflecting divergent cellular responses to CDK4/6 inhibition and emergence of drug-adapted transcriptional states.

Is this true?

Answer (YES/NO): NO